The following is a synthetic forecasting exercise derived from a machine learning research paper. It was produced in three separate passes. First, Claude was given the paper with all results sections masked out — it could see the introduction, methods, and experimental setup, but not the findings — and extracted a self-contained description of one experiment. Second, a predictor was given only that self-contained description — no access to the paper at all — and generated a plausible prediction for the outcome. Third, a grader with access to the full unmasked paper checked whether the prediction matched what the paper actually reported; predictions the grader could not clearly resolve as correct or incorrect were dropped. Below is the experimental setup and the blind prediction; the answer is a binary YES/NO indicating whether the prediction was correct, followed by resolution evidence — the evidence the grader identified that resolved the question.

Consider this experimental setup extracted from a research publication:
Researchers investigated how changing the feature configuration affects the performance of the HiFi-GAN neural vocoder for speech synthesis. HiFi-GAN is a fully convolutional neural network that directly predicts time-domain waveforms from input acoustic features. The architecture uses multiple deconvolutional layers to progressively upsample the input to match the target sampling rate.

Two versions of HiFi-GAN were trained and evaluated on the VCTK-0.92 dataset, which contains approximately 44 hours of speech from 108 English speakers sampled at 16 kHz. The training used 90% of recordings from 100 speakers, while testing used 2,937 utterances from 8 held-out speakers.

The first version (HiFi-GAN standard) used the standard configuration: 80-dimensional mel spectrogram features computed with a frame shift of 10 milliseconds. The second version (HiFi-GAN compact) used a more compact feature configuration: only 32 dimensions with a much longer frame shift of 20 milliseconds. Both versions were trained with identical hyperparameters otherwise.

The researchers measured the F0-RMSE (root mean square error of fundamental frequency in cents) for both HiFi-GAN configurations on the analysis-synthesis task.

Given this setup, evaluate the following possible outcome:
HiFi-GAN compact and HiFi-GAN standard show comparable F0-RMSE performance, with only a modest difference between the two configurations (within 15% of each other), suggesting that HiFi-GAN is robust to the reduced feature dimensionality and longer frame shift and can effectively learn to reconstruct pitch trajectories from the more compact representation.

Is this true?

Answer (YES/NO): NO